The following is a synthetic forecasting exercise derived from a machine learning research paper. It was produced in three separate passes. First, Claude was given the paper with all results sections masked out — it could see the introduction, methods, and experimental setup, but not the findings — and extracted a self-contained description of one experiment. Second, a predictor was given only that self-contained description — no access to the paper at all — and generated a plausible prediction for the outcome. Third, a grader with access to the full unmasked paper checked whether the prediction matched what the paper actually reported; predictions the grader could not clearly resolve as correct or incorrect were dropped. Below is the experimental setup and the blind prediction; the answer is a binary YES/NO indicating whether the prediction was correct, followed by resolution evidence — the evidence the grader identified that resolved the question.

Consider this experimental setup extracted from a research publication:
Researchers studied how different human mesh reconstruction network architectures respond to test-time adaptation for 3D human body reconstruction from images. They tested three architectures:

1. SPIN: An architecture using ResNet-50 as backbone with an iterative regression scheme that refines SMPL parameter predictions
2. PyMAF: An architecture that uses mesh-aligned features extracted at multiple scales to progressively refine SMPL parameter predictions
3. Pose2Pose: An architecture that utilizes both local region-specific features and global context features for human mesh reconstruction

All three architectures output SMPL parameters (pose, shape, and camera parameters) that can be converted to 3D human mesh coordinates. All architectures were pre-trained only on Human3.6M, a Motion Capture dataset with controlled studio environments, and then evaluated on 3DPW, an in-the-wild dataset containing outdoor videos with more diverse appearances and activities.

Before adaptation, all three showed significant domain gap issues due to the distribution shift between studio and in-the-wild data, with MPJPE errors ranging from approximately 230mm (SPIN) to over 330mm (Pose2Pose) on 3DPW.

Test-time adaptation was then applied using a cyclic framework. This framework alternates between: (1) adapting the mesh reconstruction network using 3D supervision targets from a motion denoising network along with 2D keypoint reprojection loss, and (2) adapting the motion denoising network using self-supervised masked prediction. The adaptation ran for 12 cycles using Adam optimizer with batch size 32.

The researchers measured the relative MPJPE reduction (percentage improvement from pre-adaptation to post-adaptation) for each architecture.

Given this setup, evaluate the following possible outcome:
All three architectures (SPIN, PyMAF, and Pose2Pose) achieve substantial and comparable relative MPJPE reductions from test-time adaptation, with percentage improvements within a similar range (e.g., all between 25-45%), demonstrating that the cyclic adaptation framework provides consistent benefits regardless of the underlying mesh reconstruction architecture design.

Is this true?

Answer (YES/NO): NO